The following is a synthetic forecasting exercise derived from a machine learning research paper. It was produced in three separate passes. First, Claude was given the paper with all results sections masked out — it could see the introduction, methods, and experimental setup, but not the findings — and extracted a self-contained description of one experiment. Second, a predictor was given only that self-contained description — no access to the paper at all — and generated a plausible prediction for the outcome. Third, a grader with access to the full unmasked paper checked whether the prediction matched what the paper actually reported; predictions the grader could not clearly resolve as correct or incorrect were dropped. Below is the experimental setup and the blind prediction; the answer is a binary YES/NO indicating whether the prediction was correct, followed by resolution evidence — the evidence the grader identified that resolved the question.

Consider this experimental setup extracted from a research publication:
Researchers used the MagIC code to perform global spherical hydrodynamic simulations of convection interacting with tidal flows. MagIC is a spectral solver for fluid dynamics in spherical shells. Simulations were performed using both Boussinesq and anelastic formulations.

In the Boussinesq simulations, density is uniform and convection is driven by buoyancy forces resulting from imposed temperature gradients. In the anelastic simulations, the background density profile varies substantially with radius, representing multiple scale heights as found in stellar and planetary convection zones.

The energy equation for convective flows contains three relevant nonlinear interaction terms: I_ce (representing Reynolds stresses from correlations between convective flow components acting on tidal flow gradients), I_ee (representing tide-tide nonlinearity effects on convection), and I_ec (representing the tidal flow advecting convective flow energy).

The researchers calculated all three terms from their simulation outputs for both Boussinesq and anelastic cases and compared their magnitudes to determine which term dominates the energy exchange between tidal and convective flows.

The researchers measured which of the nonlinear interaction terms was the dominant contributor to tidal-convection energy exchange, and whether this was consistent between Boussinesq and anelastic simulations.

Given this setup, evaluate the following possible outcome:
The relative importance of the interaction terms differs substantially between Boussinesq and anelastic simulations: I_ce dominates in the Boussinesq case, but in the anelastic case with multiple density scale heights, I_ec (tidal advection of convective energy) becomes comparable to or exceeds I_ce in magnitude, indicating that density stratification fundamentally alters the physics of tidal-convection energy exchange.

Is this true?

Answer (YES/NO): NO